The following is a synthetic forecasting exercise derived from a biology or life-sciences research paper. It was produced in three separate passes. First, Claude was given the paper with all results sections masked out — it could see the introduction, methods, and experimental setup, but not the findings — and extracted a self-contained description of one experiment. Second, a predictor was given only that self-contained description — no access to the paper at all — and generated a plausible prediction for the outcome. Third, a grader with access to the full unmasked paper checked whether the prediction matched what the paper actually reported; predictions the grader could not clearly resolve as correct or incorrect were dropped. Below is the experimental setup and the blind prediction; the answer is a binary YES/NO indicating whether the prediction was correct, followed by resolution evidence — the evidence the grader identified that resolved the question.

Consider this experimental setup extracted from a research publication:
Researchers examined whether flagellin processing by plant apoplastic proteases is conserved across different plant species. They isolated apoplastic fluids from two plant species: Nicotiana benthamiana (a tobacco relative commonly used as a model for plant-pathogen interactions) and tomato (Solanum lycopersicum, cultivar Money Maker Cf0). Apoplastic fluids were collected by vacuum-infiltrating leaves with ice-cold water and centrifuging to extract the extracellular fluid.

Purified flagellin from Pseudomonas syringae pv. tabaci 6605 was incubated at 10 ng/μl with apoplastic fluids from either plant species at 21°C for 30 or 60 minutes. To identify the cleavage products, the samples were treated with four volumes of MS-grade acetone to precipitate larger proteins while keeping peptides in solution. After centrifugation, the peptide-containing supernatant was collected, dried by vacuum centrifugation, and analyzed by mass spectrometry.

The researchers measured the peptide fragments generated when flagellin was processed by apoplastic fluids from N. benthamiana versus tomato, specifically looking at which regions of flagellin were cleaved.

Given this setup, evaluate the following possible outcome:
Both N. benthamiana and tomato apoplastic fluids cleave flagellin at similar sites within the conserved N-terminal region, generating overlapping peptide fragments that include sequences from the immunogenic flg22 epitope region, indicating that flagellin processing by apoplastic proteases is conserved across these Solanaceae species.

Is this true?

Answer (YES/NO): YES